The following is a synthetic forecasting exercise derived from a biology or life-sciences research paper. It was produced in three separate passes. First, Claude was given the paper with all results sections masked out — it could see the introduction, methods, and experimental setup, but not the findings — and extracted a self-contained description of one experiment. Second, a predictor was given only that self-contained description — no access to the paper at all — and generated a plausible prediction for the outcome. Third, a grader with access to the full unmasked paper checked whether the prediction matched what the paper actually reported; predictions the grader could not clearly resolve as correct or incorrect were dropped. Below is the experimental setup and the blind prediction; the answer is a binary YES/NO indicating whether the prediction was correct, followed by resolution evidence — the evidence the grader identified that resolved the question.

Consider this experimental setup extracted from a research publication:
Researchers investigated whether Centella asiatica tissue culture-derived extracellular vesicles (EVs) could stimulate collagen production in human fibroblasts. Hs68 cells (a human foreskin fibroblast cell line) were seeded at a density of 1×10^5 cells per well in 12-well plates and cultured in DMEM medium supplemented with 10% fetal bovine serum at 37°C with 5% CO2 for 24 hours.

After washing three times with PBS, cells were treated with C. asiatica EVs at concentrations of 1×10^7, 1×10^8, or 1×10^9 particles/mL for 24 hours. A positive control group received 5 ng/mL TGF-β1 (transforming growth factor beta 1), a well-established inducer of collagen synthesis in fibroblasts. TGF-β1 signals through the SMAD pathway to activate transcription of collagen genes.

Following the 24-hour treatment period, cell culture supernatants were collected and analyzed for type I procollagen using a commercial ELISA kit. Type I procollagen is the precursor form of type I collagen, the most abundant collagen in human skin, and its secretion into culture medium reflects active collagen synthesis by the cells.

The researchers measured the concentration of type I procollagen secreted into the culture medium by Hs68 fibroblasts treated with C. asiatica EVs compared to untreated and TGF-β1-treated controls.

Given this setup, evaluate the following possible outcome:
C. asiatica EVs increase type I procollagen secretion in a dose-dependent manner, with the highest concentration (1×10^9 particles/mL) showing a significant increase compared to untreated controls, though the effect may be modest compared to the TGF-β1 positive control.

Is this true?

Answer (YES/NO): NO